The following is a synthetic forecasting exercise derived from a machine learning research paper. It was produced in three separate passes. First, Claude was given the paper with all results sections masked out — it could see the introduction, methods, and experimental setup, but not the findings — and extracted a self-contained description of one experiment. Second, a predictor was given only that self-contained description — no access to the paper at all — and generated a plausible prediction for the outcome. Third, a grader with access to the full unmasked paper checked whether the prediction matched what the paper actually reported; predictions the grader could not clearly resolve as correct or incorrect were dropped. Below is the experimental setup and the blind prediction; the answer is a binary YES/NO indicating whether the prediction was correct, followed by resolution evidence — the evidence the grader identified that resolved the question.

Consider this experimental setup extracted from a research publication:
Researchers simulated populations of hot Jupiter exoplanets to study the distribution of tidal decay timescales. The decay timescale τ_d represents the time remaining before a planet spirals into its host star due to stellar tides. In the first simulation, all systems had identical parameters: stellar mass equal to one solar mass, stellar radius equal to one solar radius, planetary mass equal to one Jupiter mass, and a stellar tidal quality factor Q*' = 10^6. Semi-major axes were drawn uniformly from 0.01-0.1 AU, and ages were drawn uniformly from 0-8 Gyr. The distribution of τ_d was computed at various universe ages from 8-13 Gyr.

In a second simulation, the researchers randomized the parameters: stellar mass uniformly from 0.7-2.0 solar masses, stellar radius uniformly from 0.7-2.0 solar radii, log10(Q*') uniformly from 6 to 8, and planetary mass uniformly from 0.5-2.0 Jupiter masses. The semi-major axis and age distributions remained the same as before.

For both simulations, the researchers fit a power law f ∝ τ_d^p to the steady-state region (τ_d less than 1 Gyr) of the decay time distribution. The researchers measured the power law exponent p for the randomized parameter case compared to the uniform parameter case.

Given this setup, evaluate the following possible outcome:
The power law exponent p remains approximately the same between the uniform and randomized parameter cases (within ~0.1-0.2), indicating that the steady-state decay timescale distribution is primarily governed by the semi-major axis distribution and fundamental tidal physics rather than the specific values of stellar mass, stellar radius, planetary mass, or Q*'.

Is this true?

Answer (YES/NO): YES